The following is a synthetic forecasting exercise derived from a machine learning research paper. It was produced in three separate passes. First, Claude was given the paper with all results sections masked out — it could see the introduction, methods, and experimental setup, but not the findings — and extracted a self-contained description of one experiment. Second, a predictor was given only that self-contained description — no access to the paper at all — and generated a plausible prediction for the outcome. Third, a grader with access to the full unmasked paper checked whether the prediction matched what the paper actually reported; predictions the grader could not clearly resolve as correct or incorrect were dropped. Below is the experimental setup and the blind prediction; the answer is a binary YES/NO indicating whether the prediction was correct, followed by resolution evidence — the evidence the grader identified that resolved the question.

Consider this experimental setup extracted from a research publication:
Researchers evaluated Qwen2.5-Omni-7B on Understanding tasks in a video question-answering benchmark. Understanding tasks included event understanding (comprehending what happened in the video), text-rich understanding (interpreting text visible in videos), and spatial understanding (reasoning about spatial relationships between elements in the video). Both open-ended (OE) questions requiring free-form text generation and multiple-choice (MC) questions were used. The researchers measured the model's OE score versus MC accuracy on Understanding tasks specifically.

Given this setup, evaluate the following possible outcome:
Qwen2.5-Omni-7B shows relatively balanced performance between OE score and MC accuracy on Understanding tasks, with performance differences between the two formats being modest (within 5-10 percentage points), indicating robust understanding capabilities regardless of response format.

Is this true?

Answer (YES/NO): NO